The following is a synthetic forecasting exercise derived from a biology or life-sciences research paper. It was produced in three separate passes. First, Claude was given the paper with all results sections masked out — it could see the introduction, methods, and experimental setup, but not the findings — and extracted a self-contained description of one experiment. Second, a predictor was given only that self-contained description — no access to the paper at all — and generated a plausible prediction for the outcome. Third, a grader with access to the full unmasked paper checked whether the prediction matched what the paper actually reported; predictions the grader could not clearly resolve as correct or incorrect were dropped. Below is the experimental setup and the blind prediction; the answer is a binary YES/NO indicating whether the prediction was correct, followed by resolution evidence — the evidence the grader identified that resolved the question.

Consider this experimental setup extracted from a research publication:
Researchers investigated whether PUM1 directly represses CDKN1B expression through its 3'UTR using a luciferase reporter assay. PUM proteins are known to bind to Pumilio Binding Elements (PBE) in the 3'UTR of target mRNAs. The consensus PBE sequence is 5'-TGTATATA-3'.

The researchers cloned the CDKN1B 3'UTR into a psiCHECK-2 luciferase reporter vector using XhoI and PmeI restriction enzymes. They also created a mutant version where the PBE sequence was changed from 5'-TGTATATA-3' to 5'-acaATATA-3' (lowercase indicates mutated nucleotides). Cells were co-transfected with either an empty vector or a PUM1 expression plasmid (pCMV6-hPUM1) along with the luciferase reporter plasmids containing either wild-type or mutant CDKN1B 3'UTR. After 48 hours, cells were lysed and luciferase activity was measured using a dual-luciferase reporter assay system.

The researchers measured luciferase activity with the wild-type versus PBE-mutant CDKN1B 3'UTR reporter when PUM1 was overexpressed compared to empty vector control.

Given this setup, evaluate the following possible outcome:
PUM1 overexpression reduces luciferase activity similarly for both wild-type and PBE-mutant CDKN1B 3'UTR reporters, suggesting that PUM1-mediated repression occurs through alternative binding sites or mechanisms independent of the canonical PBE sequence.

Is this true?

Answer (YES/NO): NO